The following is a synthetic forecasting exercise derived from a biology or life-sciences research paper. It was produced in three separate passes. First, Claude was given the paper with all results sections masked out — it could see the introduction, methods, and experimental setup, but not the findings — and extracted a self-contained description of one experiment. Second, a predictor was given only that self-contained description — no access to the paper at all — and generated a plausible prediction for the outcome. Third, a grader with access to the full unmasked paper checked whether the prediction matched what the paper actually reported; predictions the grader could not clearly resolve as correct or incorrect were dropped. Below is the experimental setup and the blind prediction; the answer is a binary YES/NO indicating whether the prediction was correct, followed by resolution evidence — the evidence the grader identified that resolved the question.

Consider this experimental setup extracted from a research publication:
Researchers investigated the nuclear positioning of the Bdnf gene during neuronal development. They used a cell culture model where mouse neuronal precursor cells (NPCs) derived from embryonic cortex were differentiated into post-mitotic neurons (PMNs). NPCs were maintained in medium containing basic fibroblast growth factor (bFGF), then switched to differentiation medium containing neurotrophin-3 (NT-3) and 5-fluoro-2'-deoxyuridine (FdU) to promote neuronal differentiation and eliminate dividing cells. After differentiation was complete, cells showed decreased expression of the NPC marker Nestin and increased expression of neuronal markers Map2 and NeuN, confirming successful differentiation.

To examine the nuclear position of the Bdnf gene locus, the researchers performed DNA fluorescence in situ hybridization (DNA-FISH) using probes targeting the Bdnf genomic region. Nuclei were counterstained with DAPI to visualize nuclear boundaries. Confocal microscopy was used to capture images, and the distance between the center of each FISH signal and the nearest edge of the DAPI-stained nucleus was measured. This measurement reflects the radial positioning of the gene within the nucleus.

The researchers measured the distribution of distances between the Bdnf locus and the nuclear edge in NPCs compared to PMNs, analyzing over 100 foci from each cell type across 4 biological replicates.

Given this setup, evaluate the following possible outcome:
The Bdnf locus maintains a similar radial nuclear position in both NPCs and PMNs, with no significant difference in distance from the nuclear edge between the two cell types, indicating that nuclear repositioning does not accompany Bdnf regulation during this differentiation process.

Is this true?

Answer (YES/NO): NO